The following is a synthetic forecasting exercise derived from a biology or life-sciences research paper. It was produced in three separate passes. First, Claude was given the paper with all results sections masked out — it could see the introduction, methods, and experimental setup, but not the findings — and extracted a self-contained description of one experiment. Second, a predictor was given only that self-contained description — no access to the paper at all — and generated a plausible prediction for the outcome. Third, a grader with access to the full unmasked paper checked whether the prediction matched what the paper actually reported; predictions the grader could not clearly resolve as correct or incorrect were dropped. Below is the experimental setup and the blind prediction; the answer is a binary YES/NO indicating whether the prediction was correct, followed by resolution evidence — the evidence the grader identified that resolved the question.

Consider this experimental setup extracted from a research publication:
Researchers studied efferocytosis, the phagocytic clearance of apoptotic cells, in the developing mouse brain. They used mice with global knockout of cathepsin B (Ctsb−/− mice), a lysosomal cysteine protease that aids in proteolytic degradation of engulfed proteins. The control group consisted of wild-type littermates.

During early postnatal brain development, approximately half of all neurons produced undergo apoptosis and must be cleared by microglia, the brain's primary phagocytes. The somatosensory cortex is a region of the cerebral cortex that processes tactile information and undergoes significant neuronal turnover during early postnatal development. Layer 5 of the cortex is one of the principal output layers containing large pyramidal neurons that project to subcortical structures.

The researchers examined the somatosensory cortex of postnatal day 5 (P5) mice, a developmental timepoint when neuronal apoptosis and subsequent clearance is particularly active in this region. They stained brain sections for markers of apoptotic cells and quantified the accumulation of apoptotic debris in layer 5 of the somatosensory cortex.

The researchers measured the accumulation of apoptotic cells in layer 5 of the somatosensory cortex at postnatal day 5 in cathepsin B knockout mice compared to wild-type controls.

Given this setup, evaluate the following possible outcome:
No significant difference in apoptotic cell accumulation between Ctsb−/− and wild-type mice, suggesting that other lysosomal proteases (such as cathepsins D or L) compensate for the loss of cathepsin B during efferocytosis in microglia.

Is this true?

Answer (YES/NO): NO